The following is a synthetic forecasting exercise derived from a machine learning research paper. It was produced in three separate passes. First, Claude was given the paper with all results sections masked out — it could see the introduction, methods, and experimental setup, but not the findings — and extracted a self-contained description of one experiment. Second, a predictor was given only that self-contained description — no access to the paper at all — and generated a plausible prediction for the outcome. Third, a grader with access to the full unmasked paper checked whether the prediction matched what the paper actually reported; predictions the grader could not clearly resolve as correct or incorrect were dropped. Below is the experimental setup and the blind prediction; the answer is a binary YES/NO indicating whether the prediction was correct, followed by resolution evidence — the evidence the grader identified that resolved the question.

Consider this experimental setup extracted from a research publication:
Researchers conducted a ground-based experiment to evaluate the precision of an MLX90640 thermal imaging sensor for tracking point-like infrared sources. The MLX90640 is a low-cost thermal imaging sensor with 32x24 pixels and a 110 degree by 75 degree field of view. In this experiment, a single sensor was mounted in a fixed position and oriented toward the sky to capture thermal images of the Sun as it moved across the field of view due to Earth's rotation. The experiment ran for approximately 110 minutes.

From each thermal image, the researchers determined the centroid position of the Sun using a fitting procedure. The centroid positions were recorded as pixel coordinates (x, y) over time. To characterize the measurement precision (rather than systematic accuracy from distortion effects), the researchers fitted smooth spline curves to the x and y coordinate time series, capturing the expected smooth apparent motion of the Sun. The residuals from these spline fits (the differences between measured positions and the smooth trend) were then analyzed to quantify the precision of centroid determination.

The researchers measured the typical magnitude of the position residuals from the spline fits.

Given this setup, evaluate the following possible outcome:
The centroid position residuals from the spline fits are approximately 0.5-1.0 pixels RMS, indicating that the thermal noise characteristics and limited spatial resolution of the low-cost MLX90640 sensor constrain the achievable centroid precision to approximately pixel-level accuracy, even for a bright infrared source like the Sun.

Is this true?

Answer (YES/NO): NO